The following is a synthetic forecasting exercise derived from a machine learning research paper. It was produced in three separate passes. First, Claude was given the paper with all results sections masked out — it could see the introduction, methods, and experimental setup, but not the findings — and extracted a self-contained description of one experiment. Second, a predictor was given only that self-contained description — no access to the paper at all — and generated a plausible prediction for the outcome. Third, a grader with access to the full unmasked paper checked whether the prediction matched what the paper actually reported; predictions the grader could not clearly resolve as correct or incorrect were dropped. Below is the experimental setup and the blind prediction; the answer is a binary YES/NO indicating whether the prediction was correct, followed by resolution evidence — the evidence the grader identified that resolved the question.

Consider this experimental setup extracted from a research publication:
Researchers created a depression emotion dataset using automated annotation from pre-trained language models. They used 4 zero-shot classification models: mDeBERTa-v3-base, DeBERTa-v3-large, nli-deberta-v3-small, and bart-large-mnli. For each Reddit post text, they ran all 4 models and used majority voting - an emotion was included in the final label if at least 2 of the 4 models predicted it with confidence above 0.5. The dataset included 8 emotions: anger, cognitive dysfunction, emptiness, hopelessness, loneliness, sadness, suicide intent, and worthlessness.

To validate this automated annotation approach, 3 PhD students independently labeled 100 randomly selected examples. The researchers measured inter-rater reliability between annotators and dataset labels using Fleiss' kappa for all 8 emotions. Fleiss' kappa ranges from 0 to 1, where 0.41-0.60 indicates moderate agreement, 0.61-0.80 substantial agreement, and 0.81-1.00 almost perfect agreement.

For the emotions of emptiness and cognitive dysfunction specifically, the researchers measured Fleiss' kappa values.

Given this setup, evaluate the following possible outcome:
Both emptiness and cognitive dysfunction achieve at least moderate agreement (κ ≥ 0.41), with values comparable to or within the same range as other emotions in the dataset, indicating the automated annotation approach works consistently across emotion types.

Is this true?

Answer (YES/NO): NO